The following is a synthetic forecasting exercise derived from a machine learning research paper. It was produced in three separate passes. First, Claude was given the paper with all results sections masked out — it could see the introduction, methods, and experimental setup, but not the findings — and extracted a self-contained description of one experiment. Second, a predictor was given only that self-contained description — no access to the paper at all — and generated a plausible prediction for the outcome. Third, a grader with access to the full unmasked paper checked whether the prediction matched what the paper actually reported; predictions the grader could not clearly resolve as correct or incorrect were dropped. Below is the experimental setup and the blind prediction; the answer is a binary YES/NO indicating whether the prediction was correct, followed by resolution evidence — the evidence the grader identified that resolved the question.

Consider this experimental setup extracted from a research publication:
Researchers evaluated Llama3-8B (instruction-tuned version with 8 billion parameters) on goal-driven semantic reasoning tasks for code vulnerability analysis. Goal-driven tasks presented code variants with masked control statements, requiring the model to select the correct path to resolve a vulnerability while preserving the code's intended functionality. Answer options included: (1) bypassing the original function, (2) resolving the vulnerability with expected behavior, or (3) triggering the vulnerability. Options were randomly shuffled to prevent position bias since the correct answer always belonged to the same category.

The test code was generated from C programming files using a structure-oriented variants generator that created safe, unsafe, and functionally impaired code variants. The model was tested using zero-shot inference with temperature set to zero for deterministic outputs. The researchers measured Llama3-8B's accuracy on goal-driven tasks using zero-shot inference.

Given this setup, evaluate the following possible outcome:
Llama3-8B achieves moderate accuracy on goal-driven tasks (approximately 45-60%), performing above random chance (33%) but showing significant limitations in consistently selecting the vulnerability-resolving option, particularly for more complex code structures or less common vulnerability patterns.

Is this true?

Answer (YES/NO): NO